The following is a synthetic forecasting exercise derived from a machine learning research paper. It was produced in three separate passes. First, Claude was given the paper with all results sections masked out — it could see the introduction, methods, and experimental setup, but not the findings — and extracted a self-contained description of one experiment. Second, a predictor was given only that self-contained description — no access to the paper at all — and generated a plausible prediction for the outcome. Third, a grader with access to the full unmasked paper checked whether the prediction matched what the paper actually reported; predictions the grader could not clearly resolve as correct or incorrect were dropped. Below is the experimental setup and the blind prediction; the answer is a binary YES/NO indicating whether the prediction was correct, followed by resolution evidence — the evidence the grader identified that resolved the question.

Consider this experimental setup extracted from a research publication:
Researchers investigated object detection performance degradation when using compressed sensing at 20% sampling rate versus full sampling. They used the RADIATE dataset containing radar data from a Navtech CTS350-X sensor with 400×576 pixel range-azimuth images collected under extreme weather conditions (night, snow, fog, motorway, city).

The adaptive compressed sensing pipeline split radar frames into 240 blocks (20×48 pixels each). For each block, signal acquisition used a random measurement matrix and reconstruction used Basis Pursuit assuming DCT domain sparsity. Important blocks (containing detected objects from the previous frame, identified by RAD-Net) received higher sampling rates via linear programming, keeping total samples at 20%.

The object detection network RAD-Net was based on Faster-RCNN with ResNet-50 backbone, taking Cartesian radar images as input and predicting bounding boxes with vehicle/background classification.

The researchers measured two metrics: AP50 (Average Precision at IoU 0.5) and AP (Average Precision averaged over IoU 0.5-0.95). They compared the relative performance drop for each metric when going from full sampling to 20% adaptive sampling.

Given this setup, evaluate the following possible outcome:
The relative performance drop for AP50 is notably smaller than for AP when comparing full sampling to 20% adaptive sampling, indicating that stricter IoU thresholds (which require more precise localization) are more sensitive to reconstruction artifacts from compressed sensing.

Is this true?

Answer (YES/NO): NO